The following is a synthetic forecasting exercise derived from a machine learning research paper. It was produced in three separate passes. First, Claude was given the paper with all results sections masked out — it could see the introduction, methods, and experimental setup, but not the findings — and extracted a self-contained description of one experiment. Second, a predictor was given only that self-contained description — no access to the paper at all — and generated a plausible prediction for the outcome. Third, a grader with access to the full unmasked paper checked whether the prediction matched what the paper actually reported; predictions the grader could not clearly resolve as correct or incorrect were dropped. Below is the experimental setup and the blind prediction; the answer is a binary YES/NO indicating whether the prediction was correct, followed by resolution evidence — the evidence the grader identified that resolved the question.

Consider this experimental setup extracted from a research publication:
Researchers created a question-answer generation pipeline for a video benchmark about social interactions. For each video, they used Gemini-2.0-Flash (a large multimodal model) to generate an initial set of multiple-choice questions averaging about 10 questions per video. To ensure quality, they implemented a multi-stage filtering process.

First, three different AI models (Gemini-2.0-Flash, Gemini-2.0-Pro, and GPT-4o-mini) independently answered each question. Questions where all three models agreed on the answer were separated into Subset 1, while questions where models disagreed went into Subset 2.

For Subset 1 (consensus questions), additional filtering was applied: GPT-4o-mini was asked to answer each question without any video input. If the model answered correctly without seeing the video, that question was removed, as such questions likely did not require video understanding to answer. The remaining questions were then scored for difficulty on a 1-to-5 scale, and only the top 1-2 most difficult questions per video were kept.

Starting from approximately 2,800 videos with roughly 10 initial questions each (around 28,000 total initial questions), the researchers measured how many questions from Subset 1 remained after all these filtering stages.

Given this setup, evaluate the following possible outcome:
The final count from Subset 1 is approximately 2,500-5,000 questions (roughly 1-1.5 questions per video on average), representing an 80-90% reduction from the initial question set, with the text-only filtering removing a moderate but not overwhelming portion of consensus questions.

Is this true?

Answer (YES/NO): YES